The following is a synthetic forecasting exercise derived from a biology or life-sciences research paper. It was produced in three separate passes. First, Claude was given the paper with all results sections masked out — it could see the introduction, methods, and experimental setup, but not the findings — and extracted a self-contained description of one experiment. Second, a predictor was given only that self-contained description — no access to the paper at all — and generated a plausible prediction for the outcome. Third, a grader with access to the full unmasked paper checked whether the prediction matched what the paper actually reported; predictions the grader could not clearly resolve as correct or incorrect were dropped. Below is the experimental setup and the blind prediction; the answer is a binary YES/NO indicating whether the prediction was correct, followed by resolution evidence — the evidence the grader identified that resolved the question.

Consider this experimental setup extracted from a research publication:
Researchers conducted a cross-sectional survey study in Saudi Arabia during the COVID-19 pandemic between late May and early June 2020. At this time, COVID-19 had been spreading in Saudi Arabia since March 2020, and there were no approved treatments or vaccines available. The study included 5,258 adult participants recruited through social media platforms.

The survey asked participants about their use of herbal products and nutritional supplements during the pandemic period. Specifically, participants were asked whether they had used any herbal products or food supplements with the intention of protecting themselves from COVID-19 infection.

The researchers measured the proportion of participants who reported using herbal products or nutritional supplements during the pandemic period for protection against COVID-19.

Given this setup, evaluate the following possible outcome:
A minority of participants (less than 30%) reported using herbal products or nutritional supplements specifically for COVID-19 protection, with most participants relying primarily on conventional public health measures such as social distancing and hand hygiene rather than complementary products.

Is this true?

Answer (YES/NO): YES